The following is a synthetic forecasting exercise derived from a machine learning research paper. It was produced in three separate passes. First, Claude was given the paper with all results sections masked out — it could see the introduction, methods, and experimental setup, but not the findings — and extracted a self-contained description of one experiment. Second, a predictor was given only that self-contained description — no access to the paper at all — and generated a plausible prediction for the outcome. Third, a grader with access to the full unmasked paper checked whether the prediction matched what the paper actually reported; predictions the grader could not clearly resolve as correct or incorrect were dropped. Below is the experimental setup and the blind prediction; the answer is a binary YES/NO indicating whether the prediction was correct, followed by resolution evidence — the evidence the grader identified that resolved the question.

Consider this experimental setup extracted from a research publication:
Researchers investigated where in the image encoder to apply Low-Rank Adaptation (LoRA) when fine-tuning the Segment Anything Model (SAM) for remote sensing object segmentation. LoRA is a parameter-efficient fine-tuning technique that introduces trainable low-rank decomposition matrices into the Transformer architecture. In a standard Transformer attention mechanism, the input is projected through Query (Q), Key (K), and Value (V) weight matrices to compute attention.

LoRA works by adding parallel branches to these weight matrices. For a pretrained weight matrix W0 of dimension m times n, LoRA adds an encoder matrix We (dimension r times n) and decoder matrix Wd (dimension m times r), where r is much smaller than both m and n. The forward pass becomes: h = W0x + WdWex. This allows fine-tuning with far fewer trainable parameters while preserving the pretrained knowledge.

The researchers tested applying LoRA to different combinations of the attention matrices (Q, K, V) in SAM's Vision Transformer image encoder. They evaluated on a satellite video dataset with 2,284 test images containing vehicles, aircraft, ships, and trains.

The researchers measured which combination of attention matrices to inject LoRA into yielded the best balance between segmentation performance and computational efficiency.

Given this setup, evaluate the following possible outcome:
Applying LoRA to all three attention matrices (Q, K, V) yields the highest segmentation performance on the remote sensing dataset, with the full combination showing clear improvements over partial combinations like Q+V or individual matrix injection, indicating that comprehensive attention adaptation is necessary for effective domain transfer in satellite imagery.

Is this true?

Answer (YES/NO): NO